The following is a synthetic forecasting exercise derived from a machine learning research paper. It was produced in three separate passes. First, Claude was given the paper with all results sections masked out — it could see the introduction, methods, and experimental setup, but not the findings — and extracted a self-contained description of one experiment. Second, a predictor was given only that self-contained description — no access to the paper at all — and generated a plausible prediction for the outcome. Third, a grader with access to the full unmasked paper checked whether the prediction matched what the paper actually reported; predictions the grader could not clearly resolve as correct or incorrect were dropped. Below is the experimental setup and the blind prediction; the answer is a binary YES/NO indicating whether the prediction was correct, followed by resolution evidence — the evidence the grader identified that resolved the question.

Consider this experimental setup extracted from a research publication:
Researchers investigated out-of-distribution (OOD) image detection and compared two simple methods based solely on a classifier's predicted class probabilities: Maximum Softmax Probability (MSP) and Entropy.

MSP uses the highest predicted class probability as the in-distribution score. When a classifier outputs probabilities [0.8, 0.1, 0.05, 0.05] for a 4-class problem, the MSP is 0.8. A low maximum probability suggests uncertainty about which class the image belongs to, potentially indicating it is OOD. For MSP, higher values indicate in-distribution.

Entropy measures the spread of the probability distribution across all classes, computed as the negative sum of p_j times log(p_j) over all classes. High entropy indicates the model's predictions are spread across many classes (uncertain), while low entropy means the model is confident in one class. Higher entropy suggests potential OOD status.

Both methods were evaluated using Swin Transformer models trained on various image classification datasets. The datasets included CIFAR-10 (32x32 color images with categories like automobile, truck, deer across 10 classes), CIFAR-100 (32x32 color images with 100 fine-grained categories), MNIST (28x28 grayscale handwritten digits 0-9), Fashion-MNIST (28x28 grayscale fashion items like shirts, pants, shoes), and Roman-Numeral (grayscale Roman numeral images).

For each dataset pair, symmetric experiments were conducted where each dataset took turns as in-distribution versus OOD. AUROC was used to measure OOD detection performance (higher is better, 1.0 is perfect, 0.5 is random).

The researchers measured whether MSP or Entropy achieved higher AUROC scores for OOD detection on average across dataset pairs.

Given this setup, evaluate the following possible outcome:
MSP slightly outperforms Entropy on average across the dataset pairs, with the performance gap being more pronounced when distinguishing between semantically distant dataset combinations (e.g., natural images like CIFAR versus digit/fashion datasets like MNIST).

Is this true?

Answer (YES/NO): NO